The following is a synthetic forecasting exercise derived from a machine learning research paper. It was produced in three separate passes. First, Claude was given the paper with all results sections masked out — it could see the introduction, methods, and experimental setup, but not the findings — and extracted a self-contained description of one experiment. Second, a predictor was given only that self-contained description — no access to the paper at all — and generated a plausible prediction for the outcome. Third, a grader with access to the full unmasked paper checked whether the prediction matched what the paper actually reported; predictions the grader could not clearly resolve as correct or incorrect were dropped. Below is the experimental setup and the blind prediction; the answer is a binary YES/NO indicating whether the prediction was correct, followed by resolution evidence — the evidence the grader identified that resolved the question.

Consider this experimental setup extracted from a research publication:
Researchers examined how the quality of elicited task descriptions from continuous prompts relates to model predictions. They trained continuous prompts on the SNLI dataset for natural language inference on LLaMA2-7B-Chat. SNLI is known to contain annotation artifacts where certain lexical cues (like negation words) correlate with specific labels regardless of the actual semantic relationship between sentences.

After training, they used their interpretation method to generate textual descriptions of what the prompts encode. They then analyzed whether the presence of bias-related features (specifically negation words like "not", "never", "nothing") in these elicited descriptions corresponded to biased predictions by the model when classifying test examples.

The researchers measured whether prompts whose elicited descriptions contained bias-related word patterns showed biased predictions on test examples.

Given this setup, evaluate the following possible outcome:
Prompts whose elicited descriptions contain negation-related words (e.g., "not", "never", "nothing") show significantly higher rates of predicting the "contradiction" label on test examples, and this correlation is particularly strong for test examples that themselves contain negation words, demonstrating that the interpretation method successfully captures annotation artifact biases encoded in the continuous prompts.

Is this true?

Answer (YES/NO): NO